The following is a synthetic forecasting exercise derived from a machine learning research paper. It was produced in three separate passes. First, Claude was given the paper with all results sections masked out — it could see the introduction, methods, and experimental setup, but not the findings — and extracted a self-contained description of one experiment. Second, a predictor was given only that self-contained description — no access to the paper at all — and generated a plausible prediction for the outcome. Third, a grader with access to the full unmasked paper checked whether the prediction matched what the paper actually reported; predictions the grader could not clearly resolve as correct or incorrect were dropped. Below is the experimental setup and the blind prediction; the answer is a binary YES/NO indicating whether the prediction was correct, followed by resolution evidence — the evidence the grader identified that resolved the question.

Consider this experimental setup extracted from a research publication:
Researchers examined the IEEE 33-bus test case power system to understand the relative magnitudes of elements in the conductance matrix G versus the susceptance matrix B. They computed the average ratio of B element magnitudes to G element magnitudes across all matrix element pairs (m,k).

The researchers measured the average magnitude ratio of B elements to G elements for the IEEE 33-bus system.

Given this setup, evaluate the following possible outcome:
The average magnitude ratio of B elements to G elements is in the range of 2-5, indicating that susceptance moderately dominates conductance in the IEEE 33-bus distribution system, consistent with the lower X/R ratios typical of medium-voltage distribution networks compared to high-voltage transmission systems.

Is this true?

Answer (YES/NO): NO